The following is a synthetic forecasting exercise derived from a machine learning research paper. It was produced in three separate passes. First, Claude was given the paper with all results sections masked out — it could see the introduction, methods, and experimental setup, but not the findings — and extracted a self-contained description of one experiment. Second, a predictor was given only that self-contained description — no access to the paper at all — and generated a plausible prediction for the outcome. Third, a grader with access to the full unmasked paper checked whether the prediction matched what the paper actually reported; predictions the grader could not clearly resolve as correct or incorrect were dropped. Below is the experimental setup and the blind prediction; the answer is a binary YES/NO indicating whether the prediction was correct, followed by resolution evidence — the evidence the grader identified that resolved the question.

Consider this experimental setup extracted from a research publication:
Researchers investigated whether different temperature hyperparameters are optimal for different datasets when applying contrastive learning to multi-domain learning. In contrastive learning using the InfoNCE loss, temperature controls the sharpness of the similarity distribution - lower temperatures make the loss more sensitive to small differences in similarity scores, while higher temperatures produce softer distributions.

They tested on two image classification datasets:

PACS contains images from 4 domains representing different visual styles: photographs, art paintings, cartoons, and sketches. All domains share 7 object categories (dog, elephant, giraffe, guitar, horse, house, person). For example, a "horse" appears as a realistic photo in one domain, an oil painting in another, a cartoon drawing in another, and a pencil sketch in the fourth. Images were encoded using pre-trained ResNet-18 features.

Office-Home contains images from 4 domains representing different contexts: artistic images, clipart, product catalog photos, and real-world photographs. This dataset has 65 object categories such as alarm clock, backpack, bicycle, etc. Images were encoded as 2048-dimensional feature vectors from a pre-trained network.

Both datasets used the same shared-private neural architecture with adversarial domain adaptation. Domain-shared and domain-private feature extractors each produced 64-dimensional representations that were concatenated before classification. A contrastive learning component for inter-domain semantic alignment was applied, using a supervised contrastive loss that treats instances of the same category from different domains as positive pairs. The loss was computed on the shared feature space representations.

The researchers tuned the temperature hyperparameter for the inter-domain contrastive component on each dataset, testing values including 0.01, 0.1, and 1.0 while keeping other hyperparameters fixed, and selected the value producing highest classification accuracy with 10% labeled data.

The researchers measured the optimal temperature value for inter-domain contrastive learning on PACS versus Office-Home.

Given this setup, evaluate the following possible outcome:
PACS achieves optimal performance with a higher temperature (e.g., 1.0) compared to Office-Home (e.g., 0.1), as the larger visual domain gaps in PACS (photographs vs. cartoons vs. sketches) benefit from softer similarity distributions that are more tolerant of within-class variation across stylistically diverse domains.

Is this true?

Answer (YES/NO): NO